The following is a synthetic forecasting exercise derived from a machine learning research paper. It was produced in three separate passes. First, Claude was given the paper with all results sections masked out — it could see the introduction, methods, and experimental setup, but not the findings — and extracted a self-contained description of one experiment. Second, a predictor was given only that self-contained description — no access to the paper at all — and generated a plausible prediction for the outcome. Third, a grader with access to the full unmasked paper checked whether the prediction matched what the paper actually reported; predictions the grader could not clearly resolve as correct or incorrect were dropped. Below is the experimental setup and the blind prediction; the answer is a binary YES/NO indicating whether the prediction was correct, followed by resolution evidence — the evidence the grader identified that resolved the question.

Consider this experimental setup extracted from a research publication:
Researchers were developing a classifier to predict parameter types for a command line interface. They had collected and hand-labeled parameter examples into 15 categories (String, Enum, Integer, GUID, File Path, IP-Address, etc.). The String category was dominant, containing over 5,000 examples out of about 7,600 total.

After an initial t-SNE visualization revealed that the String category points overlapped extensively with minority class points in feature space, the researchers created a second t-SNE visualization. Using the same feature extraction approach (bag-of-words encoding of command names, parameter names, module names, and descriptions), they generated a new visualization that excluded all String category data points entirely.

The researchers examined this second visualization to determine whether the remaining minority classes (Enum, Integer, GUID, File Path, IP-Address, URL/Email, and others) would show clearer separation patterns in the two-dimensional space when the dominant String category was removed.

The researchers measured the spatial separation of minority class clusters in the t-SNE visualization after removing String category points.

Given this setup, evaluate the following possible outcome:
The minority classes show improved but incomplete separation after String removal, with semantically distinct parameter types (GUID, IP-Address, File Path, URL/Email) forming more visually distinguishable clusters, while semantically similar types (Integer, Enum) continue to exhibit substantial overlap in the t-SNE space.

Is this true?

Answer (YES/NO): NO